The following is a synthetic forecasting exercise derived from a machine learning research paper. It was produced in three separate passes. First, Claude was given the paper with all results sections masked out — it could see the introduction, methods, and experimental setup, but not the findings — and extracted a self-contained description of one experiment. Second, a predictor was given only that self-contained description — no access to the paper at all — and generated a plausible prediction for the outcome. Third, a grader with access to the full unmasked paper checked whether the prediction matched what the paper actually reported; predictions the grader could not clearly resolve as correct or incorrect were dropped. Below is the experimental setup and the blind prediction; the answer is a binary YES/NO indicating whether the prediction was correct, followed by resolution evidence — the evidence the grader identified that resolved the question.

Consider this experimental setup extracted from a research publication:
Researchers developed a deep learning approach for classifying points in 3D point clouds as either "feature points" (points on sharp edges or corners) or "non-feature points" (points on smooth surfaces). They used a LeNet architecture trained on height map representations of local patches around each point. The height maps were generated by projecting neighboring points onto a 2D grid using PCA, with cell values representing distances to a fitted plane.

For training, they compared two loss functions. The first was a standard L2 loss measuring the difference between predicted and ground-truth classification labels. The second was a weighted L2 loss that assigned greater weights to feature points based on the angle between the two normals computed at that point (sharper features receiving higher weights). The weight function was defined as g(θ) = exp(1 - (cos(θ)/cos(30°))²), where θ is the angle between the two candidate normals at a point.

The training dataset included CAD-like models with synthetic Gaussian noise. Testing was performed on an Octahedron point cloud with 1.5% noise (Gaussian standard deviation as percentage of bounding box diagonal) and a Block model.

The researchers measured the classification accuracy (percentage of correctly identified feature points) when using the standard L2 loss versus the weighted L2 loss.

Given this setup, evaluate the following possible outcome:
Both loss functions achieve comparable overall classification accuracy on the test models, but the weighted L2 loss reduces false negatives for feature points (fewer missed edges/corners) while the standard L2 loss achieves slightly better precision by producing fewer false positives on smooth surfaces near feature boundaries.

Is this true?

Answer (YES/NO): NO